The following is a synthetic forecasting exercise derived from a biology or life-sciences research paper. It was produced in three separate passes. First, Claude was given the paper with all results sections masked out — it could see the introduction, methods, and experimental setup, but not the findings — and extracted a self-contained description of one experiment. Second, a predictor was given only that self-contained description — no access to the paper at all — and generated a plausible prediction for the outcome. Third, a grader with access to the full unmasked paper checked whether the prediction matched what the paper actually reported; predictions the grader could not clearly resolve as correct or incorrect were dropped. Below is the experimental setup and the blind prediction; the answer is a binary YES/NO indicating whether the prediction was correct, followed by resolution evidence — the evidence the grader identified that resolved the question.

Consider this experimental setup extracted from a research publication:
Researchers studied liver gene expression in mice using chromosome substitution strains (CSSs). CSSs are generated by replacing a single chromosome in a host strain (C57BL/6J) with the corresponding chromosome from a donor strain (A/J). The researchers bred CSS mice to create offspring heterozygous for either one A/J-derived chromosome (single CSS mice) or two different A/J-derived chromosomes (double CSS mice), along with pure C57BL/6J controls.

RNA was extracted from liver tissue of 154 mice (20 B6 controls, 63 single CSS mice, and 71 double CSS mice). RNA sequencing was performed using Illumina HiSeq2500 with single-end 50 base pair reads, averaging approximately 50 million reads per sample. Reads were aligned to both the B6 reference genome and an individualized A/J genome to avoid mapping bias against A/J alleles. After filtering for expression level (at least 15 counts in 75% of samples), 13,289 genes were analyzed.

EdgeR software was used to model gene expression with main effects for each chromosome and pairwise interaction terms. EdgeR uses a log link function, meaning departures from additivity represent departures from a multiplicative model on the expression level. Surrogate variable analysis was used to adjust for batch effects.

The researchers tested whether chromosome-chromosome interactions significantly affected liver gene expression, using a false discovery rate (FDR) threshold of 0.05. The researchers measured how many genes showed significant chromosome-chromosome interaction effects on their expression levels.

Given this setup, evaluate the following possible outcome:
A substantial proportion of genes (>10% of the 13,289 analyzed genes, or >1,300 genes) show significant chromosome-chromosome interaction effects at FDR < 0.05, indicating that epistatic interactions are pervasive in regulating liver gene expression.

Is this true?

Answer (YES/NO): YES